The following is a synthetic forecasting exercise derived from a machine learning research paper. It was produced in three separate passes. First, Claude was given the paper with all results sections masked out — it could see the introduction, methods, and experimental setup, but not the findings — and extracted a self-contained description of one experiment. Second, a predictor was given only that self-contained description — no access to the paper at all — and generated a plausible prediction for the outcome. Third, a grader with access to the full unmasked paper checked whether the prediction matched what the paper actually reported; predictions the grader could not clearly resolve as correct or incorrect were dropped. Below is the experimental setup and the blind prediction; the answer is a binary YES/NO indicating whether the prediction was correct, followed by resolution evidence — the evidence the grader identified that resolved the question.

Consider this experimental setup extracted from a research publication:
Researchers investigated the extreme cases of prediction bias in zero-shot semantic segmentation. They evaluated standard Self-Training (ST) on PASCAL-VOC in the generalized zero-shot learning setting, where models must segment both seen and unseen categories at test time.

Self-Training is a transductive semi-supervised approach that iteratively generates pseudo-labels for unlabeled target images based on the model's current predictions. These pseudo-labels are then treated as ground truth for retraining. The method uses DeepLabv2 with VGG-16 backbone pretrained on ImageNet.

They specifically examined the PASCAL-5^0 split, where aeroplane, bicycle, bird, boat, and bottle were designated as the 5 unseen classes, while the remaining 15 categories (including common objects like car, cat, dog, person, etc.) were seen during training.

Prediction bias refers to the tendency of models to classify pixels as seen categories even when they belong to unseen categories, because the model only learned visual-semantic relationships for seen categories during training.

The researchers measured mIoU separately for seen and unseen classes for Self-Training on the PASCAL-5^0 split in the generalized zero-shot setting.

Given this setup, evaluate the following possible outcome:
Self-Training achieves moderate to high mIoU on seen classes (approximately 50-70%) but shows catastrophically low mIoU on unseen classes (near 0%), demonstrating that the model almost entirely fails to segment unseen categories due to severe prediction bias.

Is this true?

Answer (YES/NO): YES